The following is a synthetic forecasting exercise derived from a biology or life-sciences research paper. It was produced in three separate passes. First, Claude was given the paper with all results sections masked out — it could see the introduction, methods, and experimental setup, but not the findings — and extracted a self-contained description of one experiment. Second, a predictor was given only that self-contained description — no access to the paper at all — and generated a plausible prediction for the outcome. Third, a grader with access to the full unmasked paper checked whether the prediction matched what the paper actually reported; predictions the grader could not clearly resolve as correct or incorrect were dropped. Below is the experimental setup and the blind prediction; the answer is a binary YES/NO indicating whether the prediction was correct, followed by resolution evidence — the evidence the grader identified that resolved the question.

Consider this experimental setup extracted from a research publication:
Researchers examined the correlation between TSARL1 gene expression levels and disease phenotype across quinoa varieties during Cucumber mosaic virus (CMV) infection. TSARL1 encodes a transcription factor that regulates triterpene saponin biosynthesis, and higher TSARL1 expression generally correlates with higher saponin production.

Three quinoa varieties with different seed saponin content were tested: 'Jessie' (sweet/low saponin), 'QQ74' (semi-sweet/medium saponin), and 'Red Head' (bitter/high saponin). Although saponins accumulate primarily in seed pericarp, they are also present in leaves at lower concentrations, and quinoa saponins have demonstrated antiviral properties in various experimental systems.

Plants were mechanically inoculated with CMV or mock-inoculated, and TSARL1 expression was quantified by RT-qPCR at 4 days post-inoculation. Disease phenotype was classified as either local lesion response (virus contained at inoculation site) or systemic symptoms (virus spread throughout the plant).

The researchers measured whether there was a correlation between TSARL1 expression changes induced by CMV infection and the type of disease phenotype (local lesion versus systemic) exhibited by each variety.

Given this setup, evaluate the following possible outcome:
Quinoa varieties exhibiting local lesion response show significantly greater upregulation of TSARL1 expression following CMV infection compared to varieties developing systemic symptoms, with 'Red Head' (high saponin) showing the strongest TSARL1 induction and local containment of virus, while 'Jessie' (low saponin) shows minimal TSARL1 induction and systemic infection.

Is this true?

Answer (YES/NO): NO